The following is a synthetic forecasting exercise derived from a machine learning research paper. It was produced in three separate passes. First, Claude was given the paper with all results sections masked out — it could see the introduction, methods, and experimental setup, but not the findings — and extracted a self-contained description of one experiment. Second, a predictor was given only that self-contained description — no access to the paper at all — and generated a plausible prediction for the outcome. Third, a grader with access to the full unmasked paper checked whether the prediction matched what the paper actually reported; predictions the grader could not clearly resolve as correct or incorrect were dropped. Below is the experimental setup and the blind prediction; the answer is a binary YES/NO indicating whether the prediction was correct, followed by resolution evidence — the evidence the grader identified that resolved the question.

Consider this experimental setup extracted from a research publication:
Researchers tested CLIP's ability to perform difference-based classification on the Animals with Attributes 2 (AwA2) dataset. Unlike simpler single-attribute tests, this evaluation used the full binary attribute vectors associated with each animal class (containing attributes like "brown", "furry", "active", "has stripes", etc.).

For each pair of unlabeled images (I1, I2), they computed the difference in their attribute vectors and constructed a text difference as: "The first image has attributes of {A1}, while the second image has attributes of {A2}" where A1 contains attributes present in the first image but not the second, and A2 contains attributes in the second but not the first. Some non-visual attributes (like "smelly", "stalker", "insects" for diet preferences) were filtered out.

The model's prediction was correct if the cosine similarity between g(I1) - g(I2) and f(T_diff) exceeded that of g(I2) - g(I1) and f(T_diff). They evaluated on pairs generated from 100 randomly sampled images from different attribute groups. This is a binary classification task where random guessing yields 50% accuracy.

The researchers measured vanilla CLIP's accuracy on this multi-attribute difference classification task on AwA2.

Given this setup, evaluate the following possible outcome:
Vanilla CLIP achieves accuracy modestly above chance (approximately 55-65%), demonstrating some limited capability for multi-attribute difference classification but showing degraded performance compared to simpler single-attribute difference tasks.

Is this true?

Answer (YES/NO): NO